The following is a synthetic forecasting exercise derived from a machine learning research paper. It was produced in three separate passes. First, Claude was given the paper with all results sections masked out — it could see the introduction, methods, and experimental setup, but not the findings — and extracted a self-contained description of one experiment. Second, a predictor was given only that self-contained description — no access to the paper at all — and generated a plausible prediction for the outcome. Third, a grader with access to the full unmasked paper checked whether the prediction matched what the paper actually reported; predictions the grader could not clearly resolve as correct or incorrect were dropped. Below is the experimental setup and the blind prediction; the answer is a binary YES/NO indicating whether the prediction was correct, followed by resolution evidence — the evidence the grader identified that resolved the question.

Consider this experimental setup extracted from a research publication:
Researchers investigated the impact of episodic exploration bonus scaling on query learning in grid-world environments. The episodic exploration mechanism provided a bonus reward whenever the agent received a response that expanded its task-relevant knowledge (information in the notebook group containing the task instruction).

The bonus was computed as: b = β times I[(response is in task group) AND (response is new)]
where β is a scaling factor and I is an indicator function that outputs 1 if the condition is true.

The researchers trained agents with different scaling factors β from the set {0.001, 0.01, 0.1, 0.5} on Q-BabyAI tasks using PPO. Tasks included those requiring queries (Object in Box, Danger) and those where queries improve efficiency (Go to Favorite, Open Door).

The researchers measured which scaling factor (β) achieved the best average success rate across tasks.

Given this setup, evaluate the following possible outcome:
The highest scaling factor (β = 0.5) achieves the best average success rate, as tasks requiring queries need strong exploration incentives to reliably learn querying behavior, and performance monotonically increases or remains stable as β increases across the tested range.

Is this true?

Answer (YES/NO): NO